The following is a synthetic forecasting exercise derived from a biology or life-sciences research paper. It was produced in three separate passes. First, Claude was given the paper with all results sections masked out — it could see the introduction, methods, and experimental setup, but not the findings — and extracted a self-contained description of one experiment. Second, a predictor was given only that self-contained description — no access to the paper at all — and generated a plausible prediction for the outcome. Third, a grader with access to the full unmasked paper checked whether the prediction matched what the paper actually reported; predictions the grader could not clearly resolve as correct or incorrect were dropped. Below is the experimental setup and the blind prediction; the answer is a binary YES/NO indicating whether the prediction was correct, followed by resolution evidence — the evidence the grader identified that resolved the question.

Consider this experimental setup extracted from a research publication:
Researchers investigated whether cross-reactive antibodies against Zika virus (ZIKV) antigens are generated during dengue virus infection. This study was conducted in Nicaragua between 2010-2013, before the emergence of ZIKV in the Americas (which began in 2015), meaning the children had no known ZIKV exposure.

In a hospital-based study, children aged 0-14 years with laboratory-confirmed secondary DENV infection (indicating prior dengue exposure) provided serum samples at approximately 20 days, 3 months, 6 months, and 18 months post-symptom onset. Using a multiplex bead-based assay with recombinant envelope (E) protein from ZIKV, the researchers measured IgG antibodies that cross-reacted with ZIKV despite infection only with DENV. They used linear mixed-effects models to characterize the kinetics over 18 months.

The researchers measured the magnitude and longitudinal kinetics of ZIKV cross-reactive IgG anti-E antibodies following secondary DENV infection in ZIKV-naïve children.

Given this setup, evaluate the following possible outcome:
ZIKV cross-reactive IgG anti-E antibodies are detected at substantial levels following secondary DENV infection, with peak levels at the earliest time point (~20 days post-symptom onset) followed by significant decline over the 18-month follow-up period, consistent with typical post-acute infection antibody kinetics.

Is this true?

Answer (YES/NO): NO